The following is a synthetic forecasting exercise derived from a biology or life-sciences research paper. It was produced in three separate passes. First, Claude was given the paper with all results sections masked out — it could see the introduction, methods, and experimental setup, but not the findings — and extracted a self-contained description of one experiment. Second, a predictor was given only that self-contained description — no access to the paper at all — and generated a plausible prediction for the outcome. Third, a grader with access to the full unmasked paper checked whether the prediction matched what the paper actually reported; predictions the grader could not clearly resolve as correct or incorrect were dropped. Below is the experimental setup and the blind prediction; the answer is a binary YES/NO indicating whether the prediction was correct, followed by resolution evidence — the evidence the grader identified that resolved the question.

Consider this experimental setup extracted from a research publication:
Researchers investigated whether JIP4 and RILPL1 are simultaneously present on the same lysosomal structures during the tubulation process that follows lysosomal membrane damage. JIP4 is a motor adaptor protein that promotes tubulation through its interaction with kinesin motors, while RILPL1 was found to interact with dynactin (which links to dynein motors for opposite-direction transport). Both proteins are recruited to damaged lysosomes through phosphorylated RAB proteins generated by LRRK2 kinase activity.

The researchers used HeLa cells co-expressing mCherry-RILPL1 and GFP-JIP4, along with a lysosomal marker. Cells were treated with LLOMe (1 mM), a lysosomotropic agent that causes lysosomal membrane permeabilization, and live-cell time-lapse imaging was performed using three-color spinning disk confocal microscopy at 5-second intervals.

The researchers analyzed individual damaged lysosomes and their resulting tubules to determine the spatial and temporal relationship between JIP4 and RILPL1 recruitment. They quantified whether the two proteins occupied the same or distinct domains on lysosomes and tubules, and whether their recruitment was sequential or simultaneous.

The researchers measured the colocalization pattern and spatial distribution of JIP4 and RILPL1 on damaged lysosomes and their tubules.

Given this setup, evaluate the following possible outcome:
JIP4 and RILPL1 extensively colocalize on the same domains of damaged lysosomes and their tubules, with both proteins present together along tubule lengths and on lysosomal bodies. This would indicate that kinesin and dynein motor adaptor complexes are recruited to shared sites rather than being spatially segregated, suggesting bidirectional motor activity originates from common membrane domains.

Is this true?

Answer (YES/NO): YES